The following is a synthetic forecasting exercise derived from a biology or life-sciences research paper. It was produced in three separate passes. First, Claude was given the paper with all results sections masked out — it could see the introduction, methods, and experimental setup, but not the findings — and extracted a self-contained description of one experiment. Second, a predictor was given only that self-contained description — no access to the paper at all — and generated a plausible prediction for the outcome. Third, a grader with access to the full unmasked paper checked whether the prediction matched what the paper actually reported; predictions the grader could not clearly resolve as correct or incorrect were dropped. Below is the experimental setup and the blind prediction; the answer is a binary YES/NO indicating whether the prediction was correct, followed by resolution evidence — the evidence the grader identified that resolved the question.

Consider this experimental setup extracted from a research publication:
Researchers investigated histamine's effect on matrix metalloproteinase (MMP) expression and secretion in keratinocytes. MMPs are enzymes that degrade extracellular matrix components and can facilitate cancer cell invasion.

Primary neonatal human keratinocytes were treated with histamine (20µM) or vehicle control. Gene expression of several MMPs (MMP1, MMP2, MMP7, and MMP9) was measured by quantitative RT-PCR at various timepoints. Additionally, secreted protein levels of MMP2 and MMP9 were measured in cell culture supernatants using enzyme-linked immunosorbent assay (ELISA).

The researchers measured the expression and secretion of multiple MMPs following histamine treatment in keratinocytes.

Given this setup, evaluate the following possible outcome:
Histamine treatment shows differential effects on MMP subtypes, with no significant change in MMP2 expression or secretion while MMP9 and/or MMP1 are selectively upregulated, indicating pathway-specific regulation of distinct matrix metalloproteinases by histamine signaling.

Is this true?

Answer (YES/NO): NO